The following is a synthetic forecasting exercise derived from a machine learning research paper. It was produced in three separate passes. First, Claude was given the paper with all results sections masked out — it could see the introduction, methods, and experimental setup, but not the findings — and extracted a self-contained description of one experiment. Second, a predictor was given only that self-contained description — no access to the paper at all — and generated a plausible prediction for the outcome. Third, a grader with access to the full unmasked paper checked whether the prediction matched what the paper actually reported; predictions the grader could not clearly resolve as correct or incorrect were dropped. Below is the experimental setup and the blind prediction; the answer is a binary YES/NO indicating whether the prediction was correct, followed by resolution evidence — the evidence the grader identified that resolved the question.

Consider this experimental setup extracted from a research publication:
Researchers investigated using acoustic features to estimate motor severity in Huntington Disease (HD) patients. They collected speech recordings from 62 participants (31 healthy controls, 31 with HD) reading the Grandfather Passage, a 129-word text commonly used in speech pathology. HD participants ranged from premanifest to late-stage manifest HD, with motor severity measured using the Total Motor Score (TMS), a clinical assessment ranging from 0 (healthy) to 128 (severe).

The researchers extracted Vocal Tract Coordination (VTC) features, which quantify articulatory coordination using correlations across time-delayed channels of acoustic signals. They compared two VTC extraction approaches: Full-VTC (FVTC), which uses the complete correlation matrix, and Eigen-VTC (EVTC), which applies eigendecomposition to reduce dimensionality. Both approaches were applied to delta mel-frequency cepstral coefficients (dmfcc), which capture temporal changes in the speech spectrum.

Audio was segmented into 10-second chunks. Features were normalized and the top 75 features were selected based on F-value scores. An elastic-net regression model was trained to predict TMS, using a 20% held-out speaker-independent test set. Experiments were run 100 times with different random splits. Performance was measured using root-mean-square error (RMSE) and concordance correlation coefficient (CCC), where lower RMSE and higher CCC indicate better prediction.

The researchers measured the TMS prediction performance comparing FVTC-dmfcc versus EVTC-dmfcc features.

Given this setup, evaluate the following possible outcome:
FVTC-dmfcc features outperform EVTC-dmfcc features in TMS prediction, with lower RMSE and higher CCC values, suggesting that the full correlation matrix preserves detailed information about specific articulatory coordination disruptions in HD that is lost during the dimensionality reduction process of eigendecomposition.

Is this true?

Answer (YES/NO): YES